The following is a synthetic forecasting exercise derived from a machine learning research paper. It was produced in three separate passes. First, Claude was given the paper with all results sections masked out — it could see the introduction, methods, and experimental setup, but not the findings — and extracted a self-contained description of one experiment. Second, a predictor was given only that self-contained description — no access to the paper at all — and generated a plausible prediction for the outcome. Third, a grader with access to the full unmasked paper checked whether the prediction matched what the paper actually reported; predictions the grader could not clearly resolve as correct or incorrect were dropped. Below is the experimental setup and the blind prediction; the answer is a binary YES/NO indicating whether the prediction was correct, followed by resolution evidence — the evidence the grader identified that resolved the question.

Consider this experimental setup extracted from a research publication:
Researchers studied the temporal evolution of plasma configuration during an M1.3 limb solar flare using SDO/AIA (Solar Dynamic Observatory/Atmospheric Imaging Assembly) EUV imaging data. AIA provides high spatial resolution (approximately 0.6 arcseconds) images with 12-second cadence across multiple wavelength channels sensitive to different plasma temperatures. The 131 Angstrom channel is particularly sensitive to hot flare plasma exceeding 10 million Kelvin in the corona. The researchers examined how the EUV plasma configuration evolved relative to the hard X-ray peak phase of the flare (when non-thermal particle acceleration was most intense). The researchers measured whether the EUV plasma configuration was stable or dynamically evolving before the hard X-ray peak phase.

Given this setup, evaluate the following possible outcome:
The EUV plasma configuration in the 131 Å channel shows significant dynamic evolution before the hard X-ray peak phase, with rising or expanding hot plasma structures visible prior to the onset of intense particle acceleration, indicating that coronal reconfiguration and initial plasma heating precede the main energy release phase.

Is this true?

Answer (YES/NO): NO